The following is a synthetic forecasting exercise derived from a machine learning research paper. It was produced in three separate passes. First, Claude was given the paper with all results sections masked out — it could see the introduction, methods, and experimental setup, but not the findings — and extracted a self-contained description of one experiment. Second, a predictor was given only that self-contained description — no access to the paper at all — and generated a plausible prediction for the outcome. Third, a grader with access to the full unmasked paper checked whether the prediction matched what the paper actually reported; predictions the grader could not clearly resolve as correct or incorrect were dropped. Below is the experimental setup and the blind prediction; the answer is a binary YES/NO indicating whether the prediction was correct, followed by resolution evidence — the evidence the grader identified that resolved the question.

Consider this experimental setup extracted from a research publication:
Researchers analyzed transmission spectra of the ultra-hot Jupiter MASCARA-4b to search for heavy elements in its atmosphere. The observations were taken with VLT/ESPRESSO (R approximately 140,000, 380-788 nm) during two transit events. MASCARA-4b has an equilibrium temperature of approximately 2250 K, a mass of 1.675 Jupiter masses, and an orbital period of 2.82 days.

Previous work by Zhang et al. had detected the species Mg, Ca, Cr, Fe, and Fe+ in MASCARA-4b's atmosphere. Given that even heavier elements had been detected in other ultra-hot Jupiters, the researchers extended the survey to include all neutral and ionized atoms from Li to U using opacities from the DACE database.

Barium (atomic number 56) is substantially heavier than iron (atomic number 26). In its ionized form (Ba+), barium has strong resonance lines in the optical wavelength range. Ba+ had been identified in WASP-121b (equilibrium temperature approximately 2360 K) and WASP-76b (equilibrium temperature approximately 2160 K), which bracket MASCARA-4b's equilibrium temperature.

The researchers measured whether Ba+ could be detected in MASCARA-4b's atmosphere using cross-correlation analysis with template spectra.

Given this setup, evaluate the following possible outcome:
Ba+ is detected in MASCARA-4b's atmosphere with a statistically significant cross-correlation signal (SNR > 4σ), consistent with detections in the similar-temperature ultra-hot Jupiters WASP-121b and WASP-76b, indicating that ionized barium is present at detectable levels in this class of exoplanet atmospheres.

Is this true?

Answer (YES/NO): YES